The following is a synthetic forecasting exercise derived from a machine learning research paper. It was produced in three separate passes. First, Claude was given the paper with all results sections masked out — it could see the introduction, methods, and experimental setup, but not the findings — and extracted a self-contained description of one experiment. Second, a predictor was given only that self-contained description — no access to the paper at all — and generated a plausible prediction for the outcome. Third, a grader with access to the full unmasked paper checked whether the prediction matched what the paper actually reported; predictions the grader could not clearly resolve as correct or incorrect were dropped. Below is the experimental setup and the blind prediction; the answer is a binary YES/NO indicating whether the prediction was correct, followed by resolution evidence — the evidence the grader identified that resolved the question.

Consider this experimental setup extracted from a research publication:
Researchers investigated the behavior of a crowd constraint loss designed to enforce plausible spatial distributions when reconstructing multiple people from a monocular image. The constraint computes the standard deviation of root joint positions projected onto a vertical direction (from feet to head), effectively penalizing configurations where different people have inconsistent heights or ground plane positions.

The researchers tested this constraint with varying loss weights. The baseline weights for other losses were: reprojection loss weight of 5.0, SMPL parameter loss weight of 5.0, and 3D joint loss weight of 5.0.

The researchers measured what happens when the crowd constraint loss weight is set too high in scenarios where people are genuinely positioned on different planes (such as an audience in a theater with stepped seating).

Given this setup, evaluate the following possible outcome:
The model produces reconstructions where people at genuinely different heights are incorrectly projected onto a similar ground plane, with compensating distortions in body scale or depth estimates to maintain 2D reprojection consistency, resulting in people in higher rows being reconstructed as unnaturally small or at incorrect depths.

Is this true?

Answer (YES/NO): NO